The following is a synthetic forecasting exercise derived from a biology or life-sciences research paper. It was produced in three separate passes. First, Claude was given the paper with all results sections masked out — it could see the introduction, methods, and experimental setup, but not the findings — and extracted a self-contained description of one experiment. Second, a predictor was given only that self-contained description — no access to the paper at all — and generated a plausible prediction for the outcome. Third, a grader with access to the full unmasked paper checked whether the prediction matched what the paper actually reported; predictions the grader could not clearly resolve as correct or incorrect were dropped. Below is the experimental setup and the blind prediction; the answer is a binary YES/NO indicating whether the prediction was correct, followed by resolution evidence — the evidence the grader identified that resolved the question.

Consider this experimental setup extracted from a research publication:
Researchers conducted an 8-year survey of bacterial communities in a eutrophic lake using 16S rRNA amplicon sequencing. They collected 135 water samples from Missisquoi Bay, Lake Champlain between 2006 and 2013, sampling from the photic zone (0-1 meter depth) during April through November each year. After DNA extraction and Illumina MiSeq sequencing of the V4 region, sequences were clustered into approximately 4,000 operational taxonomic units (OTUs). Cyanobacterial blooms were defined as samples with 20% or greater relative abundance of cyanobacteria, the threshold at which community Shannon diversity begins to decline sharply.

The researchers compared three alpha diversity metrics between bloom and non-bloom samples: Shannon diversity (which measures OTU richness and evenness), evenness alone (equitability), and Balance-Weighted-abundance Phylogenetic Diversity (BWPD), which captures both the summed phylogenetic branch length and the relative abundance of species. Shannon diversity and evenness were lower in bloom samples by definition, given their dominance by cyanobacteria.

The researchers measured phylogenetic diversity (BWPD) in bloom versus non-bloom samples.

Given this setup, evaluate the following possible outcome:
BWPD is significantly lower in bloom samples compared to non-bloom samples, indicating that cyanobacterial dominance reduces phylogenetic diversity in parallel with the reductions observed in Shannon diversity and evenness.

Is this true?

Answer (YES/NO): NO